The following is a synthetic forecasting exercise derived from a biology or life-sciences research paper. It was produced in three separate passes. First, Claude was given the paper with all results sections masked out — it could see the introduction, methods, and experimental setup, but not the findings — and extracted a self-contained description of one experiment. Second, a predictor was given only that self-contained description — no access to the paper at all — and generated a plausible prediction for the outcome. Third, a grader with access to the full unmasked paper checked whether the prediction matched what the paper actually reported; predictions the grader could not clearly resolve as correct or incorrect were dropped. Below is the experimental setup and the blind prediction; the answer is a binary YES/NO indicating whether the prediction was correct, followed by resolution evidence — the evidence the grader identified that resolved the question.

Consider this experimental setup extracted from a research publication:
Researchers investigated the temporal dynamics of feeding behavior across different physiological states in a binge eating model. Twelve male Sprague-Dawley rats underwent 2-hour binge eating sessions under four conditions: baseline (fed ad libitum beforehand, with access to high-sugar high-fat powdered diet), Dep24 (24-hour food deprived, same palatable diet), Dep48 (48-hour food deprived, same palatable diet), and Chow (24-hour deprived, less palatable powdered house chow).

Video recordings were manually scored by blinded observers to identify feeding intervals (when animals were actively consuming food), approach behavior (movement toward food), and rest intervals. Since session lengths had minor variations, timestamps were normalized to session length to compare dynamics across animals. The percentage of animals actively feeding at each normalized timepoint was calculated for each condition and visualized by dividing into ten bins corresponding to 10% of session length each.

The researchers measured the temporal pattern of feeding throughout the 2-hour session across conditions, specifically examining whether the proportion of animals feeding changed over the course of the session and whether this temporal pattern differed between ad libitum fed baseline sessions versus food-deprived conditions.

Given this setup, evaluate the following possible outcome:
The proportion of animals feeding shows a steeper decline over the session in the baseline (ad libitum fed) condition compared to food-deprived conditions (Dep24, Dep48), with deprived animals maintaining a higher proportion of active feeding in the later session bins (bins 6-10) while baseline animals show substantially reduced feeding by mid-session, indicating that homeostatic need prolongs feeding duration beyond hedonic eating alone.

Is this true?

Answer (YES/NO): NO